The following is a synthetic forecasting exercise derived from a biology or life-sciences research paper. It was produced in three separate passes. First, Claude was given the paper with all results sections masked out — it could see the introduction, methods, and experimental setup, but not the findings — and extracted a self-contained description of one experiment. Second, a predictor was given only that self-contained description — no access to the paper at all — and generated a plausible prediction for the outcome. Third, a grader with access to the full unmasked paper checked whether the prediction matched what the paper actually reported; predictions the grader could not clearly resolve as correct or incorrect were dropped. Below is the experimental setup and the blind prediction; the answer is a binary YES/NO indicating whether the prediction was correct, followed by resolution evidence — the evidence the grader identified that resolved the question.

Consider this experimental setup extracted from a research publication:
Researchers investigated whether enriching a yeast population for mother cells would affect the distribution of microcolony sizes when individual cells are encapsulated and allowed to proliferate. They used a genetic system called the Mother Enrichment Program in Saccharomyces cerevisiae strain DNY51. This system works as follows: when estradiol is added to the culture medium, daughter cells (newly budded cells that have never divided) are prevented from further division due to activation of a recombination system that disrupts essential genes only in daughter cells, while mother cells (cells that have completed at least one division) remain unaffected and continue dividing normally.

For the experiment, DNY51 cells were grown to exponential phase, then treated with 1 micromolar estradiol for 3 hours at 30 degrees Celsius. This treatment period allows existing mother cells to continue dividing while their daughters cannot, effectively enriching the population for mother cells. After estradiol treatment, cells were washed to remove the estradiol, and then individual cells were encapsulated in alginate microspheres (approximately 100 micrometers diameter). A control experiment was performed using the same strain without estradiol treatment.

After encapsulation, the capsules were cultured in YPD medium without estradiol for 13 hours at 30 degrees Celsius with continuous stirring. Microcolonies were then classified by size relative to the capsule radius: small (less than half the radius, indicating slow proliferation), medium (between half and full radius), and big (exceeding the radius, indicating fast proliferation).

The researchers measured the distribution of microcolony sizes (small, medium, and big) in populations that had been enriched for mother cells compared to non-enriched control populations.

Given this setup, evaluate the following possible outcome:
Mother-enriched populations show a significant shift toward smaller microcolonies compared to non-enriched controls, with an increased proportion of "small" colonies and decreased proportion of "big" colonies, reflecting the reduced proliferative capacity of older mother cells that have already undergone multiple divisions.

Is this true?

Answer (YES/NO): NO